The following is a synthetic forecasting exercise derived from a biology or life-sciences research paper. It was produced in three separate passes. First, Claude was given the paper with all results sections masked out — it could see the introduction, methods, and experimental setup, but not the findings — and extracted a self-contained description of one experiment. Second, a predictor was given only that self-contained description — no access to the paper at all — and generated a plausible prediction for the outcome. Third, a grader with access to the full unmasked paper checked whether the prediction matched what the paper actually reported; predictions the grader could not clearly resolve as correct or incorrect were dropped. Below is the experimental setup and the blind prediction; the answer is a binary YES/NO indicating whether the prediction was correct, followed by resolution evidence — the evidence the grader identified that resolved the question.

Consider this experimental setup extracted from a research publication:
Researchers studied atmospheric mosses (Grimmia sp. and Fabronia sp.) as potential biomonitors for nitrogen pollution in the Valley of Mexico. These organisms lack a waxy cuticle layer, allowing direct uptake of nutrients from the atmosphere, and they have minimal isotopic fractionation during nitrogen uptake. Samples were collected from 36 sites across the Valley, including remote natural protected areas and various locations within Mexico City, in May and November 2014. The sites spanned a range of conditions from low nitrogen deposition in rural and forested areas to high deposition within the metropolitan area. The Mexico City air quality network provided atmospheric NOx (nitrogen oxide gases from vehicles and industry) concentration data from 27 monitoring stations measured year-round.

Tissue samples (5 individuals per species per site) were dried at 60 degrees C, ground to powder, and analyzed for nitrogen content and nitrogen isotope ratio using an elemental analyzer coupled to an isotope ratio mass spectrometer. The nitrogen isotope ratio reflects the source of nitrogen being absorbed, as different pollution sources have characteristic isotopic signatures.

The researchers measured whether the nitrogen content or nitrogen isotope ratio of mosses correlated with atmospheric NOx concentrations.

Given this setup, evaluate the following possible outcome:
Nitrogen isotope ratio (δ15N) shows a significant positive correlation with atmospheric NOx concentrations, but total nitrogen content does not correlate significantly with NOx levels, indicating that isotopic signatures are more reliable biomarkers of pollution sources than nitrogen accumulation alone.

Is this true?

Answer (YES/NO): NO